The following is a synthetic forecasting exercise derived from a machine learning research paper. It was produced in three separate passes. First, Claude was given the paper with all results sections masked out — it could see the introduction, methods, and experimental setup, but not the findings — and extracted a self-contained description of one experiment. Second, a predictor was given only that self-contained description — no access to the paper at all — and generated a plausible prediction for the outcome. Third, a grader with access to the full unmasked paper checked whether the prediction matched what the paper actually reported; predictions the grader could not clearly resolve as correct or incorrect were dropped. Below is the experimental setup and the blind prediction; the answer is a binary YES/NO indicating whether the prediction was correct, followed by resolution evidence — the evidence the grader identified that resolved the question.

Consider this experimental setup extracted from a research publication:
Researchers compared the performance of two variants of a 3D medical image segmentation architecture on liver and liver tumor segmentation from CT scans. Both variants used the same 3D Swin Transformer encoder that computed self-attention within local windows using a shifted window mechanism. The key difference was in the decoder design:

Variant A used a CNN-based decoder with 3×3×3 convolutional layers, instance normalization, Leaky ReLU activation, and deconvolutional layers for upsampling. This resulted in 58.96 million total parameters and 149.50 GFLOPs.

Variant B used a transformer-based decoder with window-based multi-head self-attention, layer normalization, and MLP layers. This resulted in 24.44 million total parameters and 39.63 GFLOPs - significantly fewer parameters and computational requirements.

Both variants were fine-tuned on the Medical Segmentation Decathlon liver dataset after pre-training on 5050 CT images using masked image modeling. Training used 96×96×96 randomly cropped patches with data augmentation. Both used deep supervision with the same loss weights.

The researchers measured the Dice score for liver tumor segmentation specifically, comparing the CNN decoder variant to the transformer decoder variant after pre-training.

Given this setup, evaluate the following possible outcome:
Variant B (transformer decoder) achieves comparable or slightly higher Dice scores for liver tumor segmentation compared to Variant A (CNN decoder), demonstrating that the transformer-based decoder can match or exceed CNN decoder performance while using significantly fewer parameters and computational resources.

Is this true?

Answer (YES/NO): NO